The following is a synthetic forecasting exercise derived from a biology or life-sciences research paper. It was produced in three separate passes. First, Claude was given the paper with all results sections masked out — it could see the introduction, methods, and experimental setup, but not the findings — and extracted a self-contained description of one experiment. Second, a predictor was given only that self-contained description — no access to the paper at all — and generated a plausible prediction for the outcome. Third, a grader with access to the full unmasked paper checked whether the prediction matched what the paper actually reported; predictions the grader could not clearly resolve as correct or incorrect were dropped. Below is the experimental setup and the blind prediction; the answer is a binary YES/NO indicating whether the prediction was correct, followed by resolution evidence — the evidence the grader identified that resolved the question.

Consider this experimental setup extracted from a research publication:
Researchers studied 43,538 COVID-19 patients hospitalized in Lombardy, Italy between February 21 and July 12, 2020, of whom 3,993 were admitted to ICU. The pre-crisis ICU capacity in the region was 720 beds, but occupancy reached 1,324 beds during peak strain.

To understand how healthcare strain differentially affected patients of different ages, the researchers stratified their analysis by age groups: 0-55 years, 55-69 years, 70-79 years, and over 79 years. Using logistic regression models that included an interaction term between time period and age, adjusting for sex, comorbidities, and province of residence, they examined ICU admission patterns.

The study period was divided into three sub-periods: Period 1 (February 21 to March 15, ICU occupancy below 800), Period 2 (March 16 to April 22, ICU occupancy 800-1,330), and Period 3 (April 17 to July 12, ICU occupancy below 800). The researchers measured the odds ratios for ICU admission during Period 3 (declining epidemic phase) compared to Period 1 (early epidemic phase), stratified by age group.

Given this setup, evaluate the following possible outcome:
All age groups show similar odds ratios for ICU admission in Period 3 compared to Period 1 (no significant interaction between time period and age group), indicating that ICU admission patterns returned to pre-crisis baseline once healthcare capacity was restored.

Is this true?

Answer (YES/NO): NO